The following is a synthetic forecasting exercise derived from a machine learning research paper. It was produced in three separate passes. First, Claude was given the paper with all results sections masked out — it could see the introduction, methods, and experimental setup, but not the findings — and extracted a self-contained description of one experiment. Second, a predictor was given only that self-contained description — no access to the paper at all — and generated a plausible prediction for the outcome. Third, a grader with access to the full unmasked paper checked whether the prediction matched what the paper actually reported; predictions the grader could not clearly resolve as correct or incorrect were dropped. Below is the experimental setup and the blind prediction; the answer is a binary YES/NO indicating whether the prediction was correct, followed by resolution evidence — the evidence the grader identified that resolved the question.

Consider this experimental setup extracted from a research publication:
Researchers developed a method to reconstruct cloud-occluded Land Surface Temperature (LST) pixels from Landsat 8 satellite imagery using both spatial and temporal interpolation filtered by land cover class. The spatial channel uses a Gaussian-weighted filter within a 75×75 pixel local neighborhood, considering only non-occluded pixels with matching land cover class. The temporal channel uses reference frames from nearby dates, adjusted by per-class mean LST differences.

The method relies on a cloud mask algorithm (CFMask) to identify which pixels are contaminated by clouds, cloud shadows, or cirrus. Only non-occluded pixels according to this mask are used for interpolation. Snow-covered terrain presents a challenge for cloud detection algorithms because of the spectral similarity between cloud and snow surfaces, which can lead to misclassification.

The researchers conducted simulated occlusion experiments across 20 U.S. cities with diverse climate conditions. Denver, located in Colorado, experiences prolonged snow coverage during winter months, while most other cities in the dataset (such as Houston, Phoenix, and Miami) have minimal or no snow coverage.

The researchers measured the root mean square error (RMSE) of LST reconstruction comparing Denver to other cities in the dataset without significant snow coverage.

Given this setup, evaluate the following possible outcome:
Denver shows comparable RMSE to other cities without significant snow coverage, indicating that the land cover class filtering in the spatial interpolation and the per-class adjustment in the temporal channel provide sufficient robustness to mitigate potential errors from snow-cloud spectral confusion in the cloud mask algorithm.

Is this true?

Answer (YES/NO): NO